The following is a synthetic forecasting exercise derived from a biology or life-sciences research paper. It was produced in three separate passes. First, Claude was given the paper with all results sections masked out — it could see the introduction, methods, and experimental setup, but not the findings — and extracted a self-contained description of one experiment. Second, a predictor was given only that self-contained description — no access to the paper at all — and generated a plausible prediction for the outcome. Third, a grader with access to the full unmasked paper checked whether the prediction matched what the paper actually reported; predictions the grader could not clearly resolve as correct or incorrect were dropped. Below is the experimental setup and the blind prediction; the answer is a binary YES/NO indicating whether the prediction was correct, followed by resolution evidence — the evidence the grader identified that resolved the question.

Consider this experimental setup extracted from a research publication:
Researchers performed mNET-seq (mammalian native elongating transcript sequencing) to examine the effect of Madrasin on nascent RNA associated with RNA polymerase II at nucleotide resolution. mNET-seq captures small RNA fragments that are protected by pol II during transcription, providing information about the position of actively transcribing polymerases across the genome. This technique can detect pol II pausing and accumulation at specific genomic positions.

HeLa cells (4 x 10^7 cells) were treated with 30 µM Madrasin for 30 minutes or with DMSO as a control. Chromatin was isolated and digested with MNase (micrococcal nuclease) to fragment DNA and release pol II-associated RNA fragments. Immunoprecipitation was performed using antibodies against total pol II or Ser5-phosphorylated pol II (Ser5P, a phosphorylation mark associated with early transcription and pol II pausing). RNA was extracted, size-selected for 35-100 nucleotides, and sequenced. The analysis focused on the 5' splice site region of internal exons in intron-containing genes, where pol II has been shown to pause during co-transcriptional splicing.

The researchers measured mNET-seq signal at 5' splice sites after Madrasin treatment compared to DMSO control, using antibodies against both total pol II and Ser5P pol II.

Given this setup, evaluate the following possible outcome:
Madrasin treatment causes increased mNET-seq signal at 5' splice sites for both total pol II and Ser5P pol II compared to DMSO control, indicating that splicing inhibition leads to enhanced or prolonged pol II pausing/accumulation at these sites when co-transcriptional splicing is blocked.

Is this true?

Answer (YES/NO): NO